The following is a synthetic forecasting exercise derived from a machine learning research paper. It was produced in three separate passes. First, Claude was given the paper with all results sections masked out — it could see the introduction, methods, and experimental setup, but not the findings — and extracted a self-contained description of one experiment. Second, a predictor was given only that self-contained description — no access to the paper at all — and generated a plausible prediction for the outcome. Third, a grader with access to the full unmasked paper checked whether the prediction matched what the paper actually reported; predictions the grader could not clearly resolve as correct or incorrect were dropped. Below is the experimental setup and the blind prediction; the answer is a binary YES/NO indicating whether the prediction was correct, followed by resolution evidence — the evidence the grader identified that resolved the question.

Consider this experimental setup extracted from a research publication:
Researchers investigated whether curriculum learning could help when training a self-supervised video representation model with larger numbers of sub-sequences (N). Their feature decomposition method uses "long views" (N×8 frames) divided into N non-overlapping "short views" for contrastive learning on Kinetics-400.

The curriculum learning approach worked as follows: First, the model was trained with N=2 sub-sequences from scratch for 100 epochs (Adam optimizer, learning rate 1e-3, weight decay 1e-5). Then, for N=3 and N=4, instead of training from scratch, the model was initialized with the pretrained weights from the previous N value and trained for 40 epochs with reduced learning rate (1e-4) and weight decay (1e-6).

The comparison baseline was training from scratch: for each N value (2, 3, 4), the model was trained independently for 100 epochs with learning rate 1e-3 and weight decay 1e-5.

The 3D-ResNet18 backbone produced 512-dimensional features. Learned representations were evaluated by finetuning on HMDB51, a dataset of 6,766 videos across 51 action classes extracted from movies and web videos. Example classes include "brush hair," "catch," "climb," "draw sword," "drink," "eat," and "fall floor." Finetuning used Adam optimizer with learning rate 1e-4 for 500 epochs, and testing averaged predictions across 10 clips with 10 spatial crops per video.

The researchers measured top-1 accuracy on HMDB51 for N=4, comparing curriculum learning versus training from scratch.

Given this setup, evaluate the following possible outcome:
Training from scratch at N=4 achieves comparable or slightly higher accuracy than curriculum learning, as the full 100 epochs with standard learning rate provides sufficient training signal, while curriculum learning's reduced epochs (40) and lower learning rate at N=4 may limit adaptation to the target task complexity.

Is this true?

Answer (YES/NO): NO